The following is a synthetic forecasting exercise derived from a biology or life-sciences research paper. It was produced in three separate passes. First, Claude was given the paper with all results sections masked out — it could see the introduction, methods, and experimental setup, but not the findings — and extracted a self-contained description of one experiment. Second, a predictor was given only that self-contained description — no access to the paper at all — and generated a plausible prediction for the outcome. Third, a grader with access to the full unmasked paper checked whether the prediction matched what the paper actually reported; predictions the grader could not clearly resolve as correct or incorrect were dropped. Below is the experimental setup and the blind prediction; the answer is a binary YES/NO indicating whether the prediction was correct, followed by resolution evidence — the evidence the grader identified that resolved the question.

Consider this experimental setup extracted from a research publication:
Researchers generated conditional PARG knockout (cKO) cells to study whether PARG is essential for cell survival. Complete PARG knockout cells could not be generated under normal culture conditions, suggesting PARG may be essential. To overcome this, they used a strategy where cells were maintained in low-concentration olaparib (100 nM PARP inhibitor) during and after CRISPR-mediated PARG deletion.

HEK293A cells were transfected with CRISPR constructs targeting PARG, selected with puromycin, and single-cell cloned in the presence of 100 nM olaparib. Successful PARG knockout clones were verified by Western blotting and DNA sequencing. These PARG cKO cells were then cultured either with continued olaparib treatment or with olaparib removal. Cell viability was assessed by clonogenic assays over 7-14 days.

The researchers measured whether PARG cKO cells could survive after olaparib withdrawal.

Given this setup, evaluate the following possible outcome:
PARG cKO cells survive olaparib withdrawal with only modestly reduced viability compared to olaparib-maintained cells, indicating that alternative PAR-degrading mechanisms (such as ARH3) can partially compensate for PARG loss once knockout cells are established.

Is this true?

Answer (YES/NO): NO